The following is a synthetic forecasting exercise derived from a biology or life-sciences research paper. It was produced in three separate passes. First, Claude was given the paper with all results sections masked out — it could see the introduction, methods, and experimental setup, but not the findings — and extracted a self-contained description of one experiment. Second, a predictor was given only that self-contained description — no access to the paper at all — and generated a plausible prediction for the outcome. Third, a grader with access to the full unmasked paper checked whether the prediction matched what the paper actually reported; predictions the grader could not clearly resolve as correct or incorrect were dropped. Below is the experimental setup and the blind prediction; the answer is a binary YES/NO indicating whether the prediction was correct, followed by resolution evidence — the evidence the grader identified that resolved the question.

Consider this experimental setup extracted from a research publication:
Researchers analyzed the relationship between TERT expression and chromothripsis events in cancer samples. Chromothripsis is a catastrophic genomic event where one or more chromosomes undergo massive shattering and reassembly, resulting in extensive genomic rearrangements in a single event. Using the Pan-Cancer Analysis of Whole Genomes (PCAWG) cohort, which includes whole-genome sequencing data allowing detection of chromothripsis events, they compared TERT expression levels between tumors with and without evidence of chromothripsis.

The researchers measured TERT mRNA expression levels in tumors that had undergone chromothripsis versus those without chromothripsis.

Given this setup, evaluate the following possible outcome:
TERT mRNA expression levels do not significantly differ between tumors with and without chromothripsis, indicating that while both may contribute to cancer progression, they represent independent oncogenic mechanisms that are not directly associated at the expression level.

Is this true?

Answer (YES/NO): NO